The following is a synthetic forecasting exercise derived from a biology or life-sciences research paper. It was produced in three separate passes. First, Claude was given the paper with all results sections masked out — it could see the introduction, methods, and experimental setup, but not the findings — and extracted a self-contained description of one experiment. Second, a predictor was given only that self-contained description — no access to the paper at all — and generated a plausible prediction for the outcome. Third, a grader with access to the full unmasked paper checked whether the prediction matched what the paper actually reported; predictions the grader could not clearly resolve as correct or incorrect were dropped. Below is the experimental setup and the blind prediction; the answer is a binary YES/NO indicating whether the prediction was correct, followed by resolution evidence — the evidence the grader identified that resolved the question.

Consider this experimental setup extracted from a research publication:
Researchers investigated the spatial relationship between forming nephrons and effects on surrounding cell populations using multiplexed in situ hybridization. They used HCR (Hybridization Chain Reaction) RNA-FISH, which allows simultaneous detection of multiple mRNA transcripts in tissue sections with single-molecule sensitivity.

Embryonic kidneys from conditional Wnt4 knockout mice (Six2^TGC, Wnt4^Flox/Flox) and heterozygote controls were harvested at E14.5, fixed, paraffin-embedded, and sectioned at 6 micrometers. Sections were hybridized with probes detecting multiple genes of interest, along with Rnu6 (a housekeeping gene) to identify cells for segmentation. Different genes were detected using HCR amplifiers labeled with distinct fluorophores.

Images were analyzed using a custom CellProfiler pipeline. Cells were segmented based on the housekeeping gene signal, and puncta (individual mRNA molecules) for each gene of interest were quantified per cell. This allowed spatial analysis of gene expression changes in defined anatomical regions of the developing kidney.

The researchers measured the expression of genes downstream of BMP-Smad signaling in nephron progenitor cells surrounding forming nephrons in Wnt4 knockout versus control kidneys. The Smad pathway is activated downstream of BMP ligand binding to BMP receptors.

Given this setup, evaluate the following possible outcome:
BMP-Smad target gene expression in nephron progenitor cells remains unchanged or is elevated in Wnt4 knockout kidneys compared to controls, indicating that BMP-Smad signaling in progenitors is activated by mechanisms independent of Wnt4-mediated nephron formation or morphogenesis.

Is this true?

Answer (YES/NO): NO